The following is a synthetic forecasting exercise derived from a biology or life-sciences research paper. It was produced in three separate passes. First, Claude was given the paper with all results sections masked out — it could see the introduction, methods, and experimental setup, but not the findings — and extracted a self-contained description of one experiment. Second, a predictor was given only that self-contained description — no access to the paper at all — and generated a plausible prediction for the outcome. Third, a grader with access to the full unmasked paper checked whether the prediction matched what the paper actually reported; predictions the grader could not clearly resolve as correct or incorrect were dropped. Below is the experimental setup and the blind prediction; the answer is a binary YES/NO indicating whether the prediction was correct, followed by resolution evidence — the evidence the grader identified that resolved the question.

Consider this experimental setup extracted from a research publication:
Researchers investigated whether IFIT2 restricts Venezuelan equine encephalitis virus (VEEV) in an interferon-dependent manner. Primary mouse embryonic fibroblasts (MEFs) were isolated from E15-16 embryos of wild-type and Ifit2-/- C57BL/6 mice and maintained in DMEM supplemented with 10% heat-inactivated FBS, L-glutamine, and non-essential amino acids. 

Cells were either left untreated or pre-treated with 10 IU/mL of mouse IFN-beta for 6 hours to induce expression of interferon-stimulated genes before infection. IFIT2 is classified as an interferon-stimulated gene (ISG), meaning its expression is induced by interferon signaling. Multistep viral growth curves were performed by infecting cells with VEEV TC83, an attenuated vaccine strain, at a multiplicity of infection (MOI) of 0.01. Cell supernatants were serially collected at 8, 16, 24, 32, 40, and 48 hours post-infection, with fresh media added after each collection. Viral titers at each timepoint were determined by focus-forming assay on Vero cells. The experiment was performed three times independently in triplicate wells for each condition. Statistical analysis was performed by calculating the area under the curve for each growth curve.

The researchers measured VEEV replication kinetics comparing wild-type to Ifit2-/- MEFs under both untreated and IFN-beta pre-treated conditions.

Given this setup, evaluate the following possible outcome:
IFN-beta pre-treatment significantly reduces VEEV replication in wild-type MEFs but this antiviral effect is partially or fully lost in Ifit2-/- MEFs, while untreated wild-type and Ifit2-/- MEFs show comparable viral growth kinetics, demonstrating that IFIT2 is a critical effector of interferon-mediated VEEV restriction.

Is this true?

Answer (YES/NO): NO